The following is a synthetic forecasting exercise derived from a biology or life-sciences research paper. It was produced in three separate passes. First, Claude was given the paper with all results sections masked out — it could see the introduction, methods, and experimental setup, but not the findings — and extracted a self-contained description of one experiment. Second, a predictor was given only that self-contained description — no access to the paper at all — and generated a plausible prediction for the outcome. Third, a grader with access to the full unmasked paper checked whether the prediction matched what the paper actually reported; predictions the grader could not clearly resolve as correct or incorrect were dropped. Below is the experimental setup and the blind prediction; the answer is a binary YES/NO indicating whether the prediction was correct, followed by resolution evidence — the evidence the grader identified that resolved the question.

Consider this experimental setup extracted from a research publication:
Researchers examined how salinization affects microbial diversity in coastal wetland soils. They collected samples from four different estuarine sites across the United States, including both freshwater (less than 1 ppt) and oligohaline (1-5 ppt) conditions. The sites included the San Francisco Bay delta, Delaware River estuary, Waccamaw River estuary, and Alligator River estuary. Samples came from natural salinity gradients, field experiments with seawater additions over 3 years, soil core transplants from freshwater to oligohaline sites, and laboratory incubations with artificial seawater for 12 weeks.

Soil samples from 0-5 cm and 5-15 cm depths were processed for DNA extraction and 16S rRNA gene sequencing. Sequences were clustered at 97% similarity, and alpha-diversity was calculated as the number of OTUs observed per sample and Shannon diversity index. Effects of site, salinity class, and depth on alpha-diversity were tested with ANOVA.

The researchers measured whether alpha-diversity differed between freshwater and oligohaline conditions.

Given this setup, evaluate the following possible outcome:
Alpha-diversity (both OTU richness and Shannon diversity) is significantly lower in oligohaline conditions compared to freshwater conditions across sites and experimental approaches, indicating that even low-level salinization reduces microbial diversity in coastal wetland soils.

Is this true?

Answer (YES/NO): NO